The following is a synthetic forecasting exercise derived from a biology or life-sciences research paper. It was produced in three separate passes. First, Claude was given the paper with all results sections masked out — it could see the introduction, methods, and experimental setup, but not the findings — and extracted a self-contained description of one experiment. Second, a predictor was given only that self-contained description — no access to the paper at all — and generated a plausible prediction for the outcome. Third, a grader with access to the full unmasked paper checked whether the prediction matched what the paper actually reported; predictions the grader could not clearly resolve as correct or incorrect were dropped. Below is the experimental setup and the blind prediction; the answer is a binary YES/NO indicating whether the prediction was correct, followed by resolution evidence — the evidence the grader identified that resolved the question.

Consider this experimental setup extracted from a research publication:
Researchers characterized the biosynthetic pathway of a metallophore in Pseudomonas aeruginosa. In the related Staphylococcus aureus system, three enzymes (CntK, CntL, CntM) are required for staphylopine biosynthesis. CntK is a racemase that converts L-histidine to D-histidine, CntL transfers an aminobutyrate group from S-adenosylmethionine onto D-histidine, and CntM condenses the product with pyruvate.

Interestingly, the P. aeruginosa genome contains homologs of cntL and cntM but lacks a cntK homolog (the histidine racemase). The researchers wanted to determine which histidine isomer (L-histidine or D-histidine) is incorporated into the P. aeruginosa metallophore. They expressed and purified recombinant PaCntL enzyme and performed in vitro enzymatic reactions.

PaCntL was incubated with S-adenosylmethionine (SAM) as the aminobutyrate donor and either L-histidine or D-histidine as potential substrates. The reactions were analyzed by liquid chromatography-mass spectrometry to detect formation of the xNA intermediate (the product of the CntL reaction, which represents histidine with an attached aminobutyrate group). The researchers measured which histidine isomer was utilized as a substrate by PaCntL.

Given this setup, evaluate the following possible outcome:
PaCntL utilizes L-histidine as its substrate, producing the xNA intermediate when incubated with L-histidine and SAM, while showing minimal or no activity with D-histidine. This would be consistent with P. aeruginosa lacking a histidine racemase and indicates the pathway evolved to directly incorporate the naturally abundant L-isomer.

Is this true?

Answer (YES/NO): YES